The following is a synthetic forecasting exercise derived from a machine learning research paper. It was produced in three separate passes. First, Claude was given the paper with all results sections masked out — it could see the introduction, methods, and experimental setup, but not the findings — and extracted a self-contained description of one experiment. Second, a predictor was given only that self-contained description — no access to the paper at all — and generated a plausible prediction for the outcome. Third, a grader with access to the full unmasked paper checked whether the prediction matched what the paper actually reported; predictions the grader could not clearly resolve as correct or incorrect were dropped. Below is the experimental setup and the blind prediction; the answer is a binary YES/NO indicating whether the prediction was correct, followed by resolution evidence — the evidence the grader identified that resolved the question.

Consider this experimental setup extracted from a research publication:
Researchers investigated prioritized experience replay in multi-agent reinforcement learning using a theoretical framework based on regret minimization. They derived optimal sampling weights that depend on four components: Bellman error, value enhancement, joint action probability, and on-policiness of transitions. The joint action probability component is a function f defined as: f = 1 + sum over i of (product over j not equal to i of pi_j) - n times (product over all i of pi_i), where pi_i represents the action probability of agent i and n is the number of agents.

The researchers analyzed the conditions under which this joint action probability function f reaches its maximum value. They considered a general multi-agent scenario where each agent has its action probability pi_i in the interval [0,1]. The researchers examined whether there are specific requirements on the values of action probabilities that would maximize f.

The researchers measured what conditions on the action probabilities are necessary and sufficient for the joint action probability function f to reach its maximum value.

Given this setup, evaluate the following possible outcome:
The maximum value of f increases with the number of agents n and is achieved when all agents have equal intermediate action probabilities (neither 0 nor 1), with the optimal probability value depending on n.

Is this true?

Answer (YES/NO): NO